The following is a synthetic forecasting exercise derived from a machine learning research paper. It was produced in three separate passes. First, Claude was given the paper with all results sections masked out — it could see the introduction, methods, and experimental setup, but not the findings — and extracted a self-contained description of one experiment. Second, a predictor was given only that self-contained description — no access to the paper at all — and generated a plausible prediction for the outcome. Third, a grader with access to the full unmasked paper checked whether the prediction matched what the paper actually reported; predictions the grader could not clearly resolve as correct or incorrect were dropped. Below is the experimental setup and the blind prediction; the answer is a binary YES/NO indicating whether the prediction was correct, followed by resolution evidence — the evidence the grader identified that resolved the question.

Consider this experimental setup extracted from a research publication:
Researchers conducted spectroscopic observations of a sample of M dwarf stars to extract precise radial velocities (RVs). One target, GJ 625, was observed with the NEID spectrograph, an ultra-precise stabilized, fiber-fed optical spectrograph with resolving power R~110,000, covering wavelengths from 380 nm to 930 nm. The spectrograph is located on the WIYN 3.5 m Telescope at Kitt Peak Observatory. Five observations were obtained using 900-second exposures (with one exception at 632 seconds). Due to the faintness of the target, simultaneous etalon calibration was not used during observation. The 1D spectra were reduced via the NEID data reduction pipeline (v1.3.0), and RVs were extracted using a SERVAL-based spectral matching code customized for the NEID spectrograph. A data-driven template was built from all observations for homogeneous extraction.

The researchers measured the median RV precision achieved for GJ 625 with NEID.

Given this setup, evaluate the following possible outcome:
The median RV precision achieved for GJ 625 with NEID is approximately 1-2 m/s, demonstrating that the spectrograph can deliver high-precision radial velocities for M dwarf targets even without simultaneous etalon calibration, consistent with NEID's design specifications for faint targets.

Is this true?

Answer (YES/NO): NO